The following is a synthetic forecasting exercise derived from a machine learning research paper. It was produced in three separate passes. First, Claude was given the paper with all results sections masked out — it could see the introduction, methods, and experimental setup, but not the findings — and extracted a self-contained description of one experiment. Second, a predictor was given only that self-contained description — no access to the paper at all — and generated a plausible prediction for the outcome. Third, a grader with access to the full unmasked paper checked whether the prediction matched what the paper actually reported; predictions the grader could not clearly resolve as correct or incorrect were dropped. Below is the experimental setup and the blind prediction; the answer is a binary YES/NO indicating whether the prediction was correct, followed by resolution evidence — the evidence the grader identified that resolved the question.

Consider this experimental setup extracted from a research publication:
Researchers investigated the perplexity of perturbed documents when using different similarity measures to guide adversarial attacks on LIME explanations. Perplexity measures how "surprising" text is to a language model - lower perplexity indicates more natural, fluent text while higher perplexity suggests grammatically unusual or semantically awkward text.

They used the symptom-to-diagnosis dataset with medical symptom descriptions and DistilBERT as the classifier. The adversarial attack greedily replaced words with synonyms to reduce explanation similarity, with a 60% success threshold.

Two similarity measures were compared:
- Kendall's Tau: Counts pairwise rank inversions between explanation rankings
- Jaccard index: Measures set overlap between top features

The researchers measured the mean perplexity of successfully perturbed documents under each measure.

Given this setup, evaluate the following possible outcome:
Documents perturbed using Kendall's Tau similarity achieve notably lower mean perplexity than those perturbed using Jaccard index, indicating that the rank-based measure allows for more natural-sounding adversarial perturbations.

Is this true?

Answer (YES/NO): NO